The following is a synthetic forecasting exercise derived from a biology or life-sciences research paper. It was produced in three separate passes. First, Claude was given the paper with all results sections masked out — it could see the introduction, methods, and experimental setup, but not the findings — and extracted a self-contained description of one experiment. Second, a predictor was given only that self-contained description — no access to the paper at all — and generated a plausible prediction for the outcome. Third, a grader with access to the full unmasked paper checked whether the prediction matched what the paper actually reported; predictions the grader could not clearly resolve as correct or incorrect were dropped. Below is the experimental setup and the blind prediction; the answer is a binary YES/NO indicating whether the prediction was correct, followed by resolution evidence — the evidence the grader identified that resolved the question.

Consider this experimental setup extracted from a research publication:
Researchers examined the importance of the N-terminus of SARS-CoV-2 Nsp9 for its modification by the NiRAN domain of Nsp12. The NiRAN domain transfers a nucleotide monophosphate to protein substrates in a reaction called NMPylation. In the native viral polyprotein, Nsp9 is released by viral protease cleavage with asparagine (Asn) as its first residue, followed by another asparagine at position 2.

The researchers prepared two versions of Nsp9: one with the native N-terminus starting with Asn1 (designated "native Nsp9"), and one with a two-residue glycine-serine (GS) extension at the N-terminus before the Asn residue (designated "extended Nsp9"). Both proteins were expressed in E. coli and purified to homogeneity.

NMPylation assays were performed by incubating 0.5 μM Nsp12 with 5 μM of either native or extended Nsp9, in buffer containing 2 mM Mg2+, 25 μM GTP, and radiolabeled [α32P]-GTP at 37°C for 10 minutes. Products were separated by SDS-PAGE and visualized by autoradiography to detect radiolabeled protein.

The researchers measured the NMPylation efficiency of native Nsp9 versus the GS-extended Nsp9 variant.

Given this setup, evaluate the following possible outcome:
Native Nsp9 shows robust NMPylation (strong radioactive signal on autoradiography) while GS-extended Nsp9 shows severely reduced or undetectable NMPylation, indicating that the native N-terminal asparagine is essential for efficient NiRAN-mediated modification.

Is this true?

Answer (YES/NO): YES